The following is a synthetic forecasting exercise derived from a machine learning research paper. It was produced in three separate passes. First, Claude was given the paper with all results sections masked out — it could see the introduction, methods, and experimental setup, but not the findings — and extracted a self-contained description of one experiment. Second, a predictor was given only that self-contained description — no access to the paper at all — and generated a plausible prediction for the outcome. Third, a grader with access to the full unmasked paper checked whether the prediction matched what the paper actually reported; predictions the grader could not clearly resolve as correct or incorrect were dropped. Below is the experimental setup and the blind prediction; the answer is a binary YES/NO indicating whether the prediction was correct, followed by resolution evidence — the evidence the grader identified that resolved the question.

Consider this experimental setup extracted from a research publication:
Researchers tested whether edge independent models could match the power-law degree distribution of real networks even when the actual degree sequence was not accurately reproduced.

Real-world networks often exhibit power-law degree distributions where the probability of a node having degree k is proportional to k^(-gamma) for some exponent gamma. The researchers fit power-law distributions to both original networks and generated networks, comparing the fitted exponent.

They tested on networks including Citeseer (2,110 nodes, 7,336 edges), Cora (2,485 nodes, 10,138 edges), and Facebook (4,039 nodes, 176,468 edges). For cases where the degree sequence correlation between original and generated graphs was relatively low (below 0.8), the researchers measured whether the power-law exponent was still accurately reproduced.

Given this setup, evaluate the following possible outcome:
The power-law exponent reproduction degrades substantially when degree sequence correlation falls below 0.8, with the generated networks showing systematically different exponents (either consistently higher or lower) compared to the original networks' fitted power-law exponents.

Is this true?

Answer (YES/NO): NO